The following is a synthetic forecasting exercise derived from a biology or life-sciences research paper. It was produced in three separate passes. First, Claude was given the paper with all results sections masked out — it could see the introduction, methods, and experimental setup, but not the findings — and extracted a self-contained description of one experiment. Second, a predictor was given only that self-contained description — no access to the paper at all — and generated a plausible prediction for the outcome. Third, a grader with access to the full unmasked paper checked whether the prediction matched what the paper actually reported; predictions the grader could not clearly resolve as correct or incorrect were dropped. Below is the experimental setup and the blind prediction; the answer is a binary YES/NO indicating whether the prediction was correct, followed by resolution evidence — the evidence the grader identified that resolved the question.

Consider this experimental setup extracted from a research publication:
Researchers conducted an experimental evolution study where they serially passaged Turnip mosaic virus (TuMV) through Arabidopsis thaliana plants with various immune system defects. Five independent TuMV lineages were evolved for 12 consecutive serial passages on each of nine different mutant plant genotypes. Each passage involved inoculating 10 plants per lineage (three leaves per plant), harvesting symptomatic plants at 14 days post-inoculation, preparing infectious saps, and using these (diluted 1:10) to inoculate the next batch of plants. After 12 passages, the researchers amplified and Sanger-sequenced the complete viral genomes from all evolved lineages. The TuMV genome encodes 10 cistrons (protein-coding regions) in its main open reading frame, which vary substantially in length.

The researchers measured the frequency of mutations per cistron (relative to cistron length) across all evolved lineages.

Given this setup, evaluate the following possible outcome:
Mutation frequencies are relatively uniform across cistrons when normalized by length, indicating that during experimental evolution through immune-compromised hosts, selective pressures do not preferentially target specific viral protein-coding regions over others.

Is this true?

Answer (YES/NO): NO